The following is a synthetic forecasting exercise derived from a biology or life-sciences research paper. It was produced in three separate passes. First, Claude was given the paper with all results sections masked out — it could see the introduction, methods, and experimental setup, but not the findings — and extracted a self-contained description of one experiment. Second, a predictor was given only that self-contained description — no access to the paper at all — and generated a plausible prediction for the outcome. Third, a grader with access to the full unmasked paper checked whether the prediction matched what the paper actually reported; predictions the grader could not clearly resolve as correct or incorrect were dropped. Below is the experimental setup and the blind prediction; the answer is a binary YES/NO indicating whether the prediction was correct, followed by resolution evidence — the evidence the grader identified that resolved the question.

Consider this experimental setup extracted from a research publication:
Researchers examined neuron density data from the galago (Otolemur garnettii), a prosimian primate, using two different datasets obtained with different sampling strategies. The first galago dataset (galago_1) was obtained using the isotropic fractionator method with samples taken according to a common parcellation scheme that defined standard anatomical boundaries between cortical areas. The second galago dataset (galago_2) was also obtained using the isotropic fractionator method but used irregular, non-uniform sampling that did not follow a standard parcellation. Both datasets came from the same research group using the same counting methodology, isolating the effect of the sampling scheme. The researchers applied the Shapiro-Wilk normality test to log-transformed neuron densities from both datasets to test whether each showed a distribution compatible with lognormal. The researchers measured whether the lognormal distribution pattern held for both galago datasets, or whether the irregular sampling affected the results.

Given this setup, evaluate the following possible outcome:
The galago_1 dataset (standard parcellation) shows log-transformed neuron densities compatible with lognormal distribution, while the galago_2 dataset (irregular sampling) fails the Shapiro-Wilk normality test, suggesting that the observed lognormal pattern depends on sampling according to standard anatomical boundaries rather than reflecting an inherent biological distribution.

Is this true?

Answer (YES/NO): YES